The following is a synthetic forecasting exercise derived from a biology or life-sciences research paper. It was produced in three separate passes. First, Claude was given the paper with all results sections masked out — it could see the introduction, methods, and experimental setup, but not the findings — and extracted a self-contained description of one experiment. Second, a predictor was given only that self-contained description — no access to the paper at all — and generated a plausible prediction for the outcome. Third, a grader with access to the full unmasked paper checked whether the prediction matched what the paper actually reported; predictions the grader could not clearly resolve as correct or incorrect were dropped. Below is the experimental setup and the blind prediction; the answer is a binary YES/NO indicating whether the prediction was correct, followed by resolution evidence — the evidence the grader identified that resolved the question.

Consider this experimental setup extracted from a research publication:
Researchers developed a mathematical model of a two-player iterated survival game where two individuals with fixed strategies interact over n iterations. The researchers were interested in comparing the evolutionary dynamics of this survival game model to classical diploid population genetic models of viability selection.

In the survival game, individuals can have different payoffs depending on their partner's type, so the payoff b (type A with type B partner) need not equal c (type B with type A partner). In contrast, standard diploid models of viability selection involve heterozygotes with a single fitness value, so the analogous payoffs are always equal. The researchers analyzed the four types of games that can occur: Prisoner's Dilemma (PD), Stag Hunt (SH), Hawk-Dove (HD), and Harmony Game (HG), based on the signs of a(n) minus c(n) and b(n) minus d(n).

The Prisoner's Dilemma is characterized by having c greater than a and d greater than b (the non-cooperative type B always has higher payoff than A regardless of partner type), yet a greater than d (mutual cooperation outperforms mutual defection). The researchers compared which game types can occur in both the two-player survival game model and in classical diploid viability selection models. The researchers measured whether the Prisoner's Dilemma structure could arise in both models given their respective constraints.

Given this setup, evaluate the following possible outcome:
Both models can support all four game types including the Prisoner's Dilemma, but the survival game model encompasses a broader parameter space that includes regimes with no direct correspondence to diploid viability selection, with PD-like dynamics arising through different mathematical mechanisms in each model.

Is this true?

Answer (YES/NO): NO